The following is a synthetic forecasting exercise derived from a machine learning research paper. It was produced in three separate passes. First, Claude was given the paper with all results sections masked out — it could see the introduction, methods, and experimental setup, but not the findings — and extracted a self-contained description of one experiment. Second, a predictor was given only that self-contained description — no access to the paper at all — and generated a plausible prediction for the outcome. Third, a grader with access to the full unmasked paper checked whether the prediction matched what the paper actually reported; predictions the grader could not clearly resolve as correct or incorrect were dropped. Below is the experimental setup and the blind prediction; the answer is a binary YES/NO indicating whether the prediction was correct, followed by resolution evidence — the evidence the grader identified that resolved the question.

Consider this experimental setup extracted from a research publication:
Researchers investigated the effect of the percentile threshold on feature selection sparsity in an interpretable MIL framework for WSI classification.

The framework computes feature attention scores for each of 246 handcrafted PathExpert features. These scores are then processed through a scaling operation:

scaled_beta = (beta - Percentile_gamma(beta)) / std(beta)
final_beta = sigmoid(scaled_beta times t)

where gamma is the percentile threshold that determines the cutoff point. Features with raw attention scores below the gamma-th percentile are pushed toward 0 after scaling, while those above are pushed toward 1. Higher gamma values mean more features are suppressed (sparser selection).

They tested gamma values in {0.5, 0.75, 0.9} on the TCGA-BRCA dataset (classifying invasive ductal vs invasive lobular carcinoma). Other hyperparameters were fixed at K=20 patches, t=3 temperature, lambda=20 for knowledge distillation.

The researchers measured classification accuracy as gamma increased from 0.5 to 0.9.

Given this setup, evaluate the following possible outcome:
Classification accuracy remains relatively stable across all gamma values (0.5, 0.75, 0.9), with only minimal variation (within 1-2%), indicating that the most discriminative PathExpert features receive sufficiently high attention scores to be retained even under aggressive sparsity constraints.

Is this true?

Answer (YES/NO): NO